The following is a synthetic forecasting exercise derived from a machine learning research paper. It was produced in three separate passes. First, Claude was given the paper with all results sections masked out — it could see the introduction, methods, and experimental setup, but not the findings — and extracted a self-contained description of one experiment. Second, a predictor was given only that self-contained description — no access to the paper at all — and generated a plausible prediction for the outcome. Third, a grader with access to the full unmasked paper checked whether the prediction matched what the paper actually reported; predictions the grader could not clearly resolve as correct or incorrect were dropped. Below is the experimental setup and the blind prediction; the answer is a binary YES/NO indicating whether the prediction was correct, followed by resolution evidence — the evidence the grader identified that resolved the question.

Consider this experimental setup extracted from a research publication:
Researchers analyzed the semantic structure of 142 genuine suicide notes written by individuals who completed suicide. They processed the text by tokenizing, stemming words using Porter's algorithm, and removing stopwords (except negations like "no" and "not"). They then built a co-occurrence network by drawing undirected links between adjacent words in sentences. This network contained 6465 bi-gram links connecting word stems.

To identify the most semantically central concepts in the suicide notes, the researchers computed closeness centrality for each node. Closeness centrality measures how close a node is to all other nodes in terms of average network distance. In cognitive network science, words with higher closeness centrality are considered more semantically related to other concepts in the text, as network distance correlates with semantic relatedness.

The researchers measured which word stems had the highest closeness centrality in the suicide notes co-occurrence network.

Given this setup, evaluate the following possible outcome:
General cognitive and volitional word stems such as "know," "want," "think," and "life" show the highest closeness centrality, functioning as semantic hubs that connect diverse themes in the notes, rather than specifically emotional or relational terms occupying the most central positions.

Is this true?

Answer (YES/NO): NO